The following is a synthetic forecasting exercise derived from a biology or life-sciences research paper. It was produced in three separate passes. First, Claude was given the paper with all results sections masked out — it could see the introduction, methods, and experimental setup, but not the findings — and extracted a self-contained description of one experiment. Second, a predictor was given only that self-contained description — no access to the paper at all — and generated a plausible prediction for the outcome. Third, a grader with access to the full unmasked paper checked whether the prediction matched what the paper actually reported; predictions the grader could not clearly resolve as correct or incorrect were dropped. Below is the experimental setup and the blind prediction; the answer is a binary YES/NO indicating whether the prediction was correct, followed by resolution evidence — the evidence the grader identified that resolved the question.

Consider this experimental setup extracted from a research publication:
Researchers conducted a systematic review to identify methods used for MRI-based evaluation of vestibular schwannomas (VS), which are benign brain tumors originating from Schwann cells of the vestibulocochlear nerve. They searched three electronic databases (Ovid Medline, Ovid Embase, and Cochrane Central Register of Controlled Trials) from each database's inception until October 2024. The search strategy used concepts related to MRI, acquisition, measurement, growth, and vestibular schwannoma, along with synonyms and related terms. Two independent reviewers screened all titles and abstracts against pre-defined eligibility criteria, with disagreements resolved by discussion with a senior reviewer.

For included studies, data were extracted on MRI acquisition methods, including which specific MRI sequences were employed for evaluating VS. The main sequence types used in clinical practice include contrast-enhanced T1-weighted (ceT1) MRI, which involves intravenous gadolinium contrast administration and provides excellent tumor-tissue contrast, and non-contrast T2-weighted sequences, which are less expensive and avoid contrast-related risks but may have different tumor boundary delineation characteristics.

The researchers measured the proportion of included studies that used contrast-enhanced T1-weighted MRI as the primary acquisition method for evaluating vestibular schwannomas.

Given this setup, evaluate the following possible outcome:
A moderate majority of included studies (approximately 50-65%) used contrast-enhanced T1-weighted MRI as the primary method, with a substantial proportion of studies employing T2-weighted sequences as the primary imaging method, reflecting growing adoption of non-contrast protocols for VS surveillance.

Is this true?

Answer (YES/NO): NO